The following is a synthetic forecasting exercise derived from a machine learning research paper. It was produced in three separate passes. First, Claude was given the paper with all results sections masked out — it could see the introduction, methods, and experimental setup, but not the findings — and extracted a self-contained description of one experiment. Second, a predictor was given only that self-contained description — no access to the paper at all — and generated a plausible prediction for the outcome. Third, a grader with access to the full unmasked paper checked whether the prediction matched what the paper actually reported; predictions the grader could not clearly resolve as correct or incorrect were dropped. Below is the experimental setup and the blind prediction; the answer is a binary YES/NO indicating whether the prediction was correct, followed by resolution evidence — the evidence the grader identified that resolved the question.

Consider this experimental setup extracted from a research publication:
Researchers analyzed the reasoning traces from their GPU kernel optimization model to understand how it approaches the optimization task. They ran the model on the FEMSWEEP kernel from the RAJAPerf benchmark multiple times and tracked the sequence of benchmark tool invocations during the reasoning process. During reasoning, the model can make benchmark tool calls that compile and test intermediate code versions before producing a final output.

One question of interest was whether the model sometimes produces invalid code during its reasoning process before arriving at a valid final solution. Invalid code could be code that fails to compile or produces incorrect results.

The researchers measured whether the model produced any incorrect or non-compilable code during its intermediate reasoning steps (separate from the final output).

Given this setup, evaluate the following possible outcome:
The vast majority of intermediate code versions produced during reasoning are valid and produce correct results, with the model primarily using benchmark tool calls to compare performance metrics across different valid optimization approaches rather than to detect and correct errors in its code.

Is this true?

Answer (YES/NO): NO